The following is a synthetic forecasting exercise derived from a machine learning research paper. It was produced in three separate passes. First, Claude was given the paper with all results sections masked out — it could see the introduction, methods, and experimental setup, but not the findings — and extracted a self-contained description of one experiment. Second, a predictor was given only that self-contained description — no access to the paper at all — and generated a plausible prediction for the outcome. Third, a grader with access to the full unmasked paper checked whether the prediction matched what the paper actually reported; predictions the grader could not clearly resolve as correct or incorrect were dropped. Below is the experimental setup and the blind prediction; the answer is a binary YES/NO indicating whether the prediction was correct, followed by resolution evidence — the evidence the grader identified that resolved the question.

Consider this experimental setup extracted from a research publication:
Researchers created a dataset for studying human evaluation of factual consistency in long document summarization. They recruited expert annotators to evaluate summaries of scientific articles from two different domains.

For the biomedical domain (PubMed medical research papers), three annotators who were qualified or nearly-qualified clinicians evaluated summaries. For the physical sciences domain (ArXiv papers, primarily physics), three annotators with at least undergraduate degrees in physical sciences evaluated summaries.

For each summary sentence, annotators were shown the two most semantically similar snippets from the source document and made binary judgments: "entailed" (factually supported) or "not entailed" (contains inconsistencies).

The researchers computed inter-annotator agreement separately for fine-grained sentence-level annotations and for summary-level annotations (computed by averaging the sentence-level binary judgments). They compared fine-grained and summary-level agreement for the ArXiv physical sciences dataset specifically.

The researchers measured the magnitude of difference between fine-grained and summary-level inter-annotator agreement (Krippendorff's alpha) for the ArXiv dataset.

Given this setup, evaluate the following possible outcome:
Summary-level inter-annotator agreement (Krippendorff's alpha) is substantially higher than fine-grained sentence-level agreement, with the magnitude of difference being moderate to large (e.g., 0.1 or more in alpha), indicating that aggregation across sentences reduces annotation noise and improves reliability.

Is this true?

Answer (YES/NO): YES